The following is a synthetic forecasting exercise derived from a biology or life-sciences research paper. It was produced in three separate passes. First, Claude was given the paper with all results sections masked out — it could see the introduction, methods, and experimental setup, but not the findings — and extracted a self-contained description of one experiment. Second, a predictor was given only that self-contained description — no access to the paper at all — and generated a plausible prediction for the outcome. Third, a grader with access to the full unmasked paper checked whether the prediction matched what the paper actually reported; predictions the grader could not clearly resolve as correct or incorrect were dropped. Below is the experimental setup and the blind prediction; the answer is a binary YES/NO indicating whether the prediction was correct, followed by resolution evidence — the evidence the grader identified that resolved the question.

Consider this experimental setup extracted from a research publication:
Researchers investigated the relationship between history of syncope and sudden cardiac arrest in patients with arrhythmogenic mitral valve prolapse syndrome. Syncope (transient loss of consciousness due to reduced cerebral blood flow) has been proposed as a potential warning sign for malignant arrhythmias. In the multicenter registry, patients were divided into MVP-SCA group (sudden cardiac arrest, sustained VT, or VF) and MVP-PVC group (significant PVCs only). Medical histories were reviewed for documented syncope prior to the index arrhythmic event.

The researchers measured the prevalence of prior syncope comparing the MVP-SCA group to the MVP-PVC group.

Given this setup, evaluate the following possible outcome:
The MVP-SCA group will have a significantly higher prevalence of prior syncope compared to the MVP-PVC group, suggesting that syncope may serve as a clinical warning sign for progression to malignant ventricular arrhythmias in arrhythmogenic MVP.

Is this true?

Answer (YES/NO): YES